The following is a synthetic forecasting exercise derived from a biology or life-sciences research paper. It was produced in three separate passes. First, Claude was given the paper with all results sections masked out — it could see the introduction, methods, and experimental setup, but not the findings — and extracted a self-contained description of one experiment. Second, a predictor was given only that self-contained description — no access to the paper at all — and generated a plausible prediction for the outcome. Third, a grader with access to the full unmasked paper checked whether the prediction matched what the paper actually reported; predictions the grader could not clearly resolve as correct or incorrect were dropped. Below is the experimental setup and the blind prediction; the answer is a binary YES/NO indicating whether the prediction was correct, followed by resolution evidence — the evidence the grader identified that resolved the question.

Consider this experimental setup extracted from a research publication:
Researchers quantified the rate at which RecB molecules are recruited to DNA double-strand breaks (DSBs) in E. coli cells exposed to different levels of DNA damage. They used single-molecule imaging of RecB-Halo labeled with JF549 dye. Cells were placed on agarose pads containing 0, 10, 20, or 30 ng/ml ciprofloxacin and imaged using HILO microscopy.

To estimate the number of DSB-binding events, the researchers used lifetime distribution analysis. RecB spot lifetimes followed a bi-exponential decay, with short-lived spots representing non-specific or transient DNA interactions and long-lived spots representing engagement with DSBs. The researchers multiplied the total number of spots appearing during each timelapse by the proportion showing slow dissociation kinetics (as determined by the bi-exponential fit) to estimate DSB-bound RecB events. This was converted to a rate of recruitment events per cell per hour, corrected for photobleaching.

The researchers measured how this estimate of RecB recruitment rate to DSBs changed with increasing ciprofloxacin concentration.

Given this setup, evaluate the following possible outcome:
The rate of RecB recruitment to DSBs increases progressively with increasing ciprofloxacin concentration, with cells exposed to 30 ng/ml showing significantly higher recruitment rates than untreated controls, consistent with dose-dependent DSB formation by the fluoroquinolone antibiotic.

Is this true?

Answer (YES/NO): YES